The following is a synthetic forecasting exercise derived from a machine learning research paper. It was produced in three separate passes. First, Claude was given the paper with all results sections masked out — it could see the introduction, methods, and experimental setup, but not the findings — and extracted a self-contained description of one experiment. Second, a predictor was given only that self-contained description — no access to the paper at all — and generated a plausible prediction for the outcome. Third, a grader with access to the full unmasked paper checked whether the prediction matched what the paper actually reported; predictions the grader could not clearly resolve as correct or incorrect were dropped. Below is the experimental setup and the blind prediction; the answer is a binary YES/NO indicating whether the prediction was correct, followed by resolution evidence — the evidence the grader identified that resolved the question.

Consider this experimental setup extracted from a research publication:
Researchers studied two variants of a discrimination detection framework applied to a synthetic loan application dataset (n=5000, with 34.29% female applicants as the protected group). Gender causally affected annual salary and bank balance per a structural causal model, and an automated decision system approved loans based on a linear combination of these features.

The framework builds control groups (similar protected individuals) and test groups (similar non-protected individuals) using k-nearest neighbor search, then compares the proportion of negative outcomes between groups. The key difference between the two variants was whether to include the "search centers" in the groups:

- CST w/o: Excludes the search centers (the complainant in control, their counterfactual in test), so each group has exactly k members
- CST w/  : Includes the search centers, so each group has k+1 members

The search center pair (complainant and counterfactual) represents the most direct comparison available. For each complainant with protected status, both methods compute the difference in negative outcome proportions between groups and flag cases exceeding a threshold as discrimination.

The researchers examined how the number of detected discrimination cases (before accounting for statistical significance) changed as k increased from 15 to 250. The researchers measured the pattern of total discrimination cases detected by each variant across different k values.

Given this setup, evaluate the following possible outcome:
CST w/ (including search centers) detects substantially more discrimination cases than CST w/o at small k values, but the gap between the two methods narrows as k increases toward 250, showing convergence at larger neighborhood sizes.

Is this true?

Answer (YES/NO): YES